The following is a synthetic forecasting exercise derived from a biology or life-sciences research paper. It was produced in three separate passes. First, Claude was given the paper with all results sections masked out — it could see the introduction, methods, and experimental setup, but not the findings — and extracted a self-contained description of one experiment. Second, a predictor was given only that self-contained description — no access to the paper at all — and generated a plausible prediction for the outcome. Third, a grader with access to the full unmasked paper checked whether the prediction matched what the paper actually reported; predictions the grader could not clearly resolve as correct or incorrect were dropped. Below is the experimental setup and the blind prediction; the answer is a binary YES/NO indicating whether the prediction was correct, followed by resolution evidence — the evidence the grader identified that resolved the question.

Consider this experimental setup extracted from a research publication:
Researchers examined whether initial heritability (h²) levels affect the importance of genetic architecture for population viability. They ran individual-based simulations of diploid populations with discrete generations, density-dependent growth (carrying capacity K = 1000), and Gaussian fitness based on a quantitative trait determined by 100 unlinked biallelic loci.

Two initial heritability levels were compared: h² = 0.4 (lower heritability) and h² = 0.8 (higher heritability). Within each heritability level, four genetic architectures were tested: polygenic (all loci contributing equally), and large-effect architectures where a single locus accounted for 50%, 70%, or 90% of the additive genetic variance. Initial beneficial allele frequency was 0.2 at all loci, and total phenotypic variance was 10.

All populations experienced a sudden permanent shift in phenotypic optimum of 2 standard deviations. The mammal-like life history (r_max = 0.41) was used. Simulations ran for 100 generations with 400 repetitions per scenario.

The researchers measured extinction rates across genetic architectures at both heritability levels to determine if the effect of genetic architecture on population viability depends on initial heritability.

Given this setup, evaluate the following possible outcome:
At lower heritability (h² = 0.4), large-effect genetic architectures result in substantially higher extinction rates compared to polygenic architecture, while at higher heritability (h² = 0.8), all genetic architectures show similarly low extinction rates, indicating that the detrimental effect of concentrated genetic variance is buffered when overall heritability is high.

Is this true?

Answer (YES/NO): NO